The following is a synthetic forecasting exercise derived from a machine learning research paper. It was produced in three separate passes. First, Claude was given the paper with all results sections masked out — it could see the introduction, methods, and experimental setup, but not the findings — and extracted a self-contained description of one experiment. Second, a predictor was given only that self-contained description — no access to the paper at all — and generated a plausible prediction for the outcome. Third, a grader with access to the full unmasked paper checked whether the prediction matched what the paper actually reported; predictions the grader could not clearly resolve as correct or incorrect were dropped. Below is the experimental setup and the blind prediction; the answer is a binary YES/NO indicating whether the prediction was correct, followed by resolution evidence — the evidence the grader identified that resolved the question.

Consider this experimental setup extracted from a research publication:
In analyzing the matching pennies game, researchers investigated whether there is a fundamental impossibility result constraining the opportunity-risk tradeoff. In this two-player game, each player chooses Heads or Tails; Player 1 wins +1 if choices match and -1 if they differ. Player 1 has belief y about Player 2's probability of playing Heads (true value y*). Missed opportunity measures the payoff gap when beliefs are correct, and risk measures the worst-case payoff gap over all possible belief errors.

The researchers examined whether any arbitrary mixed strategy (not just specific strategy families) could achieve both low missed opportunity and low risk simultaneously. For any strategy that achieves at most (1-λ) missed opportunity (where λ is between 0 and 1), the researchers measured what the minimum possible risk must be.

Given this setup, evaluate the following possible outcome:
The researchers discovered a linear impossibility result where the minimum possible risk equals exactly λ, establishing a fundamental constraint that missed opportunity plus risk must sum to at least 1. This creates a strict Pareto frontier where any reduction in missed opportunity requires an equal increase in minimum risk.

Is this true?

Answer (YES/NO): NO